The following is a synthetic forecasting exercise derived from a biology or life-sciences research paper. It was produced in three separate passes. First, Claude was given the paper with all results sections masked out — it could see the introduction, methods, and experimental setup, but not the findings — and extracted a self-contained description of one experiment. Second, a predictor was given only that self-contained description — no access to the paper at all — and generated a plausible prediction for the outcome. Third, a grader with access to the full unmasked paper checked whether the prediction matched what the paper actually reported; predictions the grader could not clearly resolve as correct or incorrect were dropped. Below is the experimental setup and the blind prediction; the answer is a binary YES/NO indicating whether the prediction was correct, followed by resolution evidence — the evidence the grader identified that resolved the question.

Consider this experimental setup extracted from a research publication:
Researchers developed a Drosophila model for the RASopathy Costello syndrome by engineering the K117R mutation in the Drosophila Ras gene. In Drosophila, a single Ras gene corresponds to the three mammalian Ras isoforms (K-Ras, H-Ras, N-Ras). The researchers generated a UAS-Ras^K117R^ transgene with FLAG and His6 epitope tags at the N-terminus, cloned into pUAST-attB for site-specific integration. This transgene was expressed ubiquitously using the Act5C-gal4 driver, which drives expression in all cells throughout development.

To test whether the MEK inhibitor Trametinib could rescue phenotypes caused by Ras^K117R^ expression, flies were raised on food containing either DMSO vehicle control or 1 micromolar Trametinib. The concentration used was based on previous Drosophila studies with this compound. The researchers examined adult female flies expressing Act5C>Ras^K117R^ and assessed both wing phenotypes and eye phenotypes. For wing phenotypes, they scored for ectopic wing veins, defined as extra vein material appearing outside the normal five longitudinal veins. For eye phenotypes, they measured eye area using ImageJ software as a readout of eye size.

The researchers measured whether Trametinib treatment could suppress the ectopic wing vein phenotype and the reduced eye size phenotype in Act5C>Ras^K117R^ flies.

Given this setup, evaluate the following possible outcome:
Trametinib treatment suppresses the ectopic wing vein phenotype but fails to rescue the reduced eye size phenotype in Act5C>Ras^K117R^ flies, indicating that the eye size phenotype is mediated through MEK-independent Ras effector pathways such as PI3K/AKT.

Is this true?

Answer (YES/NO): NO